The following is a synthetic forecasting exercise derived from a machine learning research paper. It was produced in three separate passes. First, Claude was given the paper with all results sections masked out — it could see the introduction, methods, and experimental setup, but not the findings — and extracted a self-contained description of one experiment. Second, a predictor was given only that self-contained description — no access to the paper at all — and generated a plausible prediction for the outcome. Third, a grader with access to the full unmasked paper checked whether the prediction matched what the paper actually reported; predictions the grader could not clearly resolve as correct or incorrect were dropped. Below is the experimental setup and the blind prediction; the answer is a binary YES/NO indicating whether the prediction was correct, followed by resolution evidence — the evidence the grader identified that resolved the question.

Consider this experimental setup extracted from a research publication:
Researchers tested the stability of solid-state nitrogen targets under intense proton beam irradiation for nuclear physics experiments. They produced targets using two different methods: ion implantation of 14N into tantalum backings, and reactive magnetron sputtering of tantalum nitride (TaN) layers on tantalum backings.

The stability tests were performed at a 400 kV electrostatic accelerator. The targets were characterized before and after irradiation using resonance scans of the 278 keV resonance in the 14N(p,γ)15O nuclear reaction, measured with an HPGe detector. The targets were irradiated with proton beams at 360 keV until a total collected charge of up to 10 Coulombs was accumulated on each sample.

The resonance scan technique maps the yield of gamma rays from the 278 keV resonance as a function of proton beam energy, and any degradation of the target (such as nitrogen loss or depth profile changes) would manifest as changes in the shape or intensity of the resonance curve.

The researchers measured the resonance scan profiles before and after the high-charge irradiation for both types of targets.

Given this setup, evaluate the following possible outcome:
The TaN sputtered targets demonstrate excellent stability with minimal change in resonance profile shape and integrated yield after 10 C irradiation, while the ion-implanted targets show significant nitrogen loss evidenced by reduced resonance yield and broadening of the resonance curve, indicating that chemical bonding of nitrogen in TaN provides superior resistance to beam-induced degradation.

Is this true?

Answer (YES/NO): NO